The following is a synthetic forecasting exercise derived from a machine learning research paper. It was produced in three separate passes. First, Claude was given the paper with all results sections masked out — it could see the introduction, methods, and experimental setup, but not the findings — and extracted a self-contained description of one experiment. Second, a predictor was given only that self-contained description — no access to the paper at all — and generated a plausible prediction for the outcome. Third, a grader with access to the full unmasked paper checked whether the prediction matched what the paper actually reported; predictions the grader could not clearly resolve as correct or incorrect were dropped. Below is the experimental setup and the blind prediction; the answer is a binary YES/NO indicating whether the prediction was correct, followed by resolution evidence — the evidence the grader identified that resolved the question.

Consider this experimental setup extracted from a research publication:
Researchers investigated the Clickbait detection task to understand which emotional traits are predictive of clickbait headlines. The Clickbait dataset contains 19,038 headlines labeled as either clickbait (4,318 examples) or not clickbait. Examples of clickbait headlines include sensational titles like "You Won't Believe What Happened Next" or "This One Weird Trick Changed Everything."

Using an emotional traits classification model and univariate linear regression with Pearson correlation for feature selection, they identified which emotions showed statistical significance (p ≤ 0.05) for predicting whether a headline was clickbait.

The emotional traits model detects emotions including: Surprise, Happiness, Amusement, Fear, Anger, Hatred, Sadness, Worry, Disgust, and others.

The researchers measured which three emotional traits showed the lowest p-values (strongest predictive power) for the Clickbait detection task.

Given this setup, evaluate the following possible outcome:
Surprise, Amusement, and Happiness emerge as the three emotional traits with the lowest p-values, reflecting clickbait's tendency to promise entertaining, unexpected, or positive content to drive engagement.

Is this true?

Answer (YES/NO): YES